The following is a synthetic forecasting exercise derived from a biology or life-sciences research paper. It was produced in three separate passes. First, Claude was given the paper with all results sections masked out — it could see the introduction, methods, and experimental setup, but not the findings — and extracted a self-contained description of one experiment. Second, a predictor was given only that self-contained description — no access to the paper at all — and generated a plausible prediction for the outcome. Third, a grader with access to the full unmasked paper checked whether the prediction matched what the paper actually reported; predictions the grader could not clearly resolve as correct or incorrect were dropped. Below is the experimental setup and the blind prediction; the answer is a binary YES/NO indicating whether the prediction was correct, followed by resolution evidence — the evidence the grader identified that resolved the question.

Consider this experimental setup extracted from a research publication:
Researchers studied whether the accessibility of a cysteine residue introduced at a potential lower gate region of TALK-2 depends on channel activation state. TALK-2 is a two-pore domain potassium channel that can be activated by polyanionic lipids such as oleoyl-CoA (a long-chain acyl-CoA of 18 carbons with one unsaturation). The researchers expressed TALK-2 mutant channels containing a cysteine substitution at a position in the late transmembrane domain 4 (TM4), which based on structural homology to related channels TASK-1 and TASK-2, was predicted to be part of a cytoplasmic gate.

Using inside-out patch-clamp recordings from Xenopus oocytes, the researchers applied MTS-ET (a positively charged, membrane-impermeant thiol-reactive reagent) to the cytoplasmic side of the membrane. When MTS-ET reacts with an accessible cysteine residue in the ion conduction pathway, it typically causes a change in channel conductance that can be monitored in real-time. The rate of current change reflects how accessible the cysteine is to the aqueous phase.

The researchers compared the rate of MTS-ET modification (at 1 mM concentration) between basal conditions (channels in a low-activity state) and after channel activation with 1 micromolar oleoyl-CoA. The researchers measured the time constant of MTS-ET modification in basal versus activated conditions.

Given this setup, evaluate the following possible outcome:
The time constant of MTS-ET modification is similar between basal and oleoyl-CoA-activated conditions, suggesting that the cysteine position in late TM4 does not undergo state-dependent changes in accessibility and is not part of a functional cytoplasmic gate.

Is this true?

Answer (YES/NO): YES